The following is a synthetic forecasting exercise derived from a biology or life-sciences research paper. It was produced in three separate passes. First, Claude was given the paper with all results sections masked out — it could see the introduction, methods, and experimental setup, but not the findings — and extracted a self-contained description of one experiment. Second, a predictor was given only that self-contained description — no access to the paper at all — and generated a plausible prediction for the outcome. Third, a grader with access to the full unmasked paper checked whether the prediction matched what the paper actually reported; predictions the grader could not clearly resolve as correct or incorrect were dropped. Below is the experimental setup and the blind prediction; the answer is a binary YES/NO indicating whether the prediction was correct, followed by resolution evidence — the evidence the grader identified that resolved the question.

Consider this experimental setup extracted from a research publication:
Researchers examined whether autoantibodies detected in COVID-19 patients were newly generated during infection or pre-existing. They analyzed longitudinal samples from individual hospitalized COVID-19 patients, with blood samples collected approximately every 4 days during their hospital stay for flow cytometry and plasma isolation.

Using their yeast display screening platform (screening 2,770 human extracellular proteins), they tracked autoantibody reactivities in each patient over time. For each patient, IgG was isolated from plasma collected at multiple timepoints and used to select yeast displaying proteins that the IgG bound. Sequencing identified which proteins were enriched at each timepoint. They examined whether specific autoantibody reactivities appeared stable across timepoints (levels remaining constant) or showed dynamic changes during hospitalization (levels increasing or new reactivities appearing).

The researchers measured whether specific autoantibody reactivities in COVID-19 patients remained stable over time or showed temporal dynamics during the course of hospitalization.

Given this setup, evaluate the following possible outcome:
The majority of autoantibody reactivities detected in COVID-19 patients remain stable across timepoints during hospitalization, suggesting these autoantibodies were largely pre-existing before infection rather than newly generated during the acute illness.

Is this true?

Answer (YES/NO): NO